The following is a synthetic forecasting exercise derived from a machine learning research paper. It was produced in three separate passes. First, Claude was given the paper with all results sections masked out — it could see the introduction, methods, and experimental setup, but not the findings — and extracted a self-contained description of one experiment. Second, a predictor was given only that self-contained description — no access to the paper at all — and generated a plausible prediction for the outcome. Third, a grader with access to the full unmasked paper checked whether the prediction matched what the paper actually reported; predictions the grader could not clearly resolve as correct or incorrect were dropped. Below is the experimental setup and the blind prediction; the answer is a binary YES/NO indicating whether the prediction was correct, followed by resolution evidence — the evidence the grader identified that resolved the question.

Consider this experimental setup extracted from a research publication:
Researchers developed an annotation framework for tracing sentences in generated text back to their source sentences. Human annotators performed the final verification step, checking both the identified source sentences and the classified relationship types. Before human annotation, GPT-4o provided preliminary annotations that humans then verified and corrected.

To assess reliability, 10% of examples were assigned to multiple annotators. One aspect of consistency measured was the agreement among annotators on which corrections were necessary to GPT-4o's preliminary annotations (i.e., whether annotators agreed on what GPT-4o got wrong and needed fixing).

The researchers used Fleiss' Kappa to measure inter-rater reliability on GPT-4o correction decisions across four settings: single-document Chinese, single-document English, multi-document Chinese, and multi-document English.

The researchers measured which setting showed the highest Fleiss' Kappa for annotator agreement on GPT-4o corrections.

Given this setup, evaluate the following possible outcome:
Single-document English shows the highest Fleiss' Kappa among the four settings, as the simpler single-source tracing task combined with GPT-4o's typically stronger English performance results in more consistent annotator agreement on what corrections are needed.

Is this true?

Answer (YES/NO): NO